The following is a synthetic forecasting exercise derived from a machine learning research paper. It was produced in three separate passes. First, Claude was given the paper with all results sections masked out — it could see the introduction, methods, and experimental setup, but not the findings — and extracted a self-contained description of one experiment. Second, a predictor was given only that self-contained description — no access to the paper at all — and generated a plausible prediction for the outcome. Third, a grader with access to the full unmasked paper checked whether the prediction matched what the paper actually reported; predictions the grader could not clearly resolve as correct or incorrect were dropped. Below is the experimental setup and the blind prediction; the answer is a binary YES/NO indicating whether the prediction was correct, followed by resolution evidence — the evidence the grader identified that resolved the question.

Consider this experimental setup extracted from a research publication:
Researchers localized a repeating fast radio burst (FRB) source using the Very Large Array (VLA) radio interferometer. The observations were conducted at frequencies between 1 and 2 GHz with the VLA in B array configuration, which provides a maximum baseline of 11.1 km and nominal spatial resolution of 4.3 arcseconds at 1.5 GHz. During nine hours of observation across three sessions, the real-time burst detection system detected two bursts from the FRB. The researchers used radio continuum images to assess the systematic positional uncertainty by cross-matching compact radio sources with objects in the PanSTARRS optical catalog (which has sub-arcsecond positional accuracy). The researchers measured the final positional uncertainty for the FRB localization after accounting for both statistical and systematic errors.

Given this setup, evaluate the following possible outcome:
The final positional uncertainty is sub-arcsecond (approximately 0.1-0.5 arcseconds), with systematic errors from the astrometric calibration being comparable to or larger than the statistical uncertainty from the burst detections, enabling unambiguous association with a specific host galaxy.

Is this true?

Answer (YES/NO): YES